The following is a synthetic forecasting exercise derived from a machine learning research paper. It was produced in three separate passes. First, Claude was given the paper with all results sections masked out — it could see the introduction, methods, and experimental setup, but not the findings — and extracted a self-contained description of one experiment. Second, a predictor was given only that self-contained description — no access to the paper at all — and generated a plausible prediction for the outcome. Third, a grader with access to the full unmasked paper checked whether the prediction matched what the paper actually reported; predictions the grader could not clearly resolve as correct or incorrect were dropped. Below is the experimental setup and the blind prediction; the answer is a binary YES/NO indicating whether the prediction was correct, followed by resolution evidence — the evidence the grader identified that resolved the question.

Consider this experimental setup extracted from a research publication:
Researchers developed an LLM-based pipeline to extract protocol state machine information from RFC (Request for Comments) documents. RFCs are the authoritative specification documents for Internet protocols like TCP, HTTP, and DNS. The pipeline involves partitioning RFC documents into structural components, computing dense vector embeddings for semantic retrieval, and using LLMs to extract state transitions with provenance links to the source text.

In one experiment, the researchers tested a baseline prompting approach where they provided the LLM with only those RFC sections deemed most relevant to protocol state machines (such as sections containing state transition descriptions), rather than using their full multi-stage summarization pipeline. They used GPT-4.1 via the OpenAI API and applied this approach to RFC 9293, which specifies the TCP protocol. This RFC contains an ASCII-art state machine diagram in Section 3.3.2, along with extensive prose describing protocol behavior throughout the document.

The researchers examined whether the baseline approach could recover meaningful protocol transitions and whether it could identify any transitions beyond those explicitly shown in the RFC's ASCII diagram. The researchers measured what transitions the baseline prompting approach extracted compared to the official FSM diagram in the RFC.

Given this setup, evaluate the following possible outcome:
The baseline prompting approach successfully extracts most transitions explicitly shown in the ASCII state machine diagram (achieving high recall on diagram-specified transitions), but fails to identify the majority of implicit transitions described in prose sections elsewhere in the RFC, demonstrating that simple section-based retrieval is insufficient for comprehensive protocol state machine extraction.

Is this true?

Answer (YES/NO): YES